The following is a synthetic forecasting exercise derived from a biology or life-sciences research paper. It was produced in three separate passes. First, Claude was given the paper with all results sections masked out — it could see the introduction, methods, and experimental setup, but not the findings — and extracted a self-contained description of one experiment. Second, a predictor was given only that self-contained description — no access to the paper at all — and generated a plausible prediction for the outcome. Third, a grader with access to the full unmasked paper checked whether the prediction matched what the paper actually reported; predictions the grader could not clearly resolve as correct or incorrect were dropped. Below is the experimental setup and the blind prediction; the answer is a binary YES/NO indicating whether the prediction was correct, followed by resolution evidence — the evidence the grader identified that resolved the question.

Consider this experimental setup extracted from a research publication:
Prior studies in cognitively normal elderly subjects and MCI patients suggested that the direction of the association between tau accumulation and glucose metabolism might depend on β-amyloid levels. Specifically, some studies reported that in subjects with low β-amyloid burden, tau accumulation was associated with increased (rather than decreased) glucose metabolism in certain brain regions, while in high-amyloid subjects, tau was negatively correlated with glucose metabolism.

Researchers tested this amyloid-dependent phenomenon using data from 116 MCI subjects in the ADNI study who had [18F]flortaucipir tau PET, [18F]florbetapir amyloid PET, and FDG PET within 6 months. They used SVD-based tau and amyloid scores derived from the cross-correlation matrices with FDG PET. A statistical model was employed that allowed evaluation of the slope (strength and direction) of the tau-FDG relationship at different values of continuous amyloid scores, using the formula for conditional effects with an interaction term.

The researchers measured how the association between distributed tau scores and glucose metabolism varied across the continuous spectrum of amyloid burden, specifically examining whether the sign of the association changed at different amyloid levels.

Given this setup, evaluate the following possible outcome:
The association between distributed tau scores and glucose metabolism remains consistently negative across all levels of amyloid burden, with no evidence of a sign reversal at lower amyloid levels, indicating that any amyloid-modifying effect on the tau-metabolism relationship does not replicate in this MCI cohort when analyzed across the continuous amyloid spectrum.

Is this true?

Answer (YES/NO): NO